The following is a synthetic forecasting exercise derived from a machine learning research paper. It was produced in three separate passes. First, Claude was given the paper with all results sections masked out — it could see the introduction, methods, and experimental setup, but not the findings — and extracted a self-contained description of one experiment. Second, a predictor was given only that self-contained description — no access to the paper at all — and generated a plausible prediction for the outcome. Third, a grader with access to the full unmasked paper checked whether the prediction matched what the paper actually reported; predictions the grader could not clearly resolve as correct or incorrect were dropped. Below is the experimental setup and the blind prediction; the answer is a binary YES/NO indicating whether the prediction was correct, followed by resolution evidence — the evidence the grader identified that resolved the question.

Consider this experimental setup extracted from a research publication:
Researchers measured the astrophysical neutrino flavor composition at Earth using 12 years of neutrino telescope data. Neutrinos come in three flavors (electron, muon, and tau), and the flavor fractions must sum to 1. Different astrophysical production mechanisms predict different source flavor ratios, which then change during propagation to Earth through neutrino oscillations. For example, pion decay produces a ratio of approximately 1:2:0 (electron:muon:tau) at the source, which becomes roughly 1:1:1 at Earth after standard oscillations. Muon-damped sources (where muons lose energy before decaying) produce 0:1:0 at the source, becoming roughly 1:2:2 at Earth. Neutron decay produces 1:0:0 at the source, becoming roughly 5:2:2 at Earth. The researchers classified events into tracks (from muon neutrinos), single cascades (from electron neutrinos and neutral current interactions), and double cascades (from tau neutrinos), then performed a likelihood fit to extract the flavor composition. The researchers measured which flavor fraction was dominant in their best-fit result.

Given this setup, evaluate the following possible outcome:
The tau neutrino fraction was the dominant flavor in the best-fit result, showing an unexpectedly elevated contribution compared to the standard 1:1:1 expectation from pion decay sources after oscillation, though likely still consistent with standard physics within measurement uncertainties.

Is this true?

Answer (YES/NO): NO